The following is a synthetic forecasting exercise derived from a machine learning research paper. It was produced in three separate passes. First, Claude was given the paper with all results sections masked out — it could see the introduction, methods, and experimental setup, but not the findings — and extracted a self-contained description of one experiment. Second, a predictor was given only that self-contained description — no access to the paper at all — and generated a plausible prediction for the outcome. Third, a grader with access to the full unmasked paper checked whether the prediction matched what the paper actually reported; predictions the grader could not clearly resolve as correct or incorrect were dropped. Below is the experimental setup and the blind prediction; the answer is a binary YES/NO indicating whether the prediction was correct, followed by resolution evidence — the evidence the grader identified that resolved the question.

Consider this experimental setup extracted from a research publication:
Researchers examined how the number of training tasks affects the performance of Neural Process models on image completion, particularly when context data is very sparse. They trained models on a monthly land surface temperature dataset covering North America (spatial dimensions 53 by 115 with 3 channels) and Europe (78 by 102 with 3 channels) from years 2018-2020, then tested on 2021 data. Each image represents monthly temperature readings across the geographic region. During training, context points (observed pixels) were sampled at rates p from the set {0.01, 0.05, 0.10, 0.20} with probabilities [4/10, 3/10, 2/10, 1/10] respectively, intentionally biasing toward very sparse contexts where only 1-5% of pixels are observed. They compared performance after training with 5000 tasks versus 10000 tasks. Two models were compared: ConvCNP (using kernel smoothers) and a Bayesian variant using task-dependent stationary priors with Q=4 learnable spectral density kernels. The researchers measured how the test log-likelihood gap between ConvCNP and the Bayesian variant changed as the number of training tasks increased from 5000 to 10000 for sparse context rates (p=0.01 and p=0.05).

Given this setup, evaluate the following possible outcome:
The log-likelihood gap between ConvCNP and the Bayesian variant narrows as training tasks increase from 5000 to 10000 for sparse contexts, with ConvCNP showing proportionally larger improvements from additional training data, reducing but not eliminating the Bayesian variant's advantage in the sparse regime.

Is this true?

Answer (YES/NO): YES